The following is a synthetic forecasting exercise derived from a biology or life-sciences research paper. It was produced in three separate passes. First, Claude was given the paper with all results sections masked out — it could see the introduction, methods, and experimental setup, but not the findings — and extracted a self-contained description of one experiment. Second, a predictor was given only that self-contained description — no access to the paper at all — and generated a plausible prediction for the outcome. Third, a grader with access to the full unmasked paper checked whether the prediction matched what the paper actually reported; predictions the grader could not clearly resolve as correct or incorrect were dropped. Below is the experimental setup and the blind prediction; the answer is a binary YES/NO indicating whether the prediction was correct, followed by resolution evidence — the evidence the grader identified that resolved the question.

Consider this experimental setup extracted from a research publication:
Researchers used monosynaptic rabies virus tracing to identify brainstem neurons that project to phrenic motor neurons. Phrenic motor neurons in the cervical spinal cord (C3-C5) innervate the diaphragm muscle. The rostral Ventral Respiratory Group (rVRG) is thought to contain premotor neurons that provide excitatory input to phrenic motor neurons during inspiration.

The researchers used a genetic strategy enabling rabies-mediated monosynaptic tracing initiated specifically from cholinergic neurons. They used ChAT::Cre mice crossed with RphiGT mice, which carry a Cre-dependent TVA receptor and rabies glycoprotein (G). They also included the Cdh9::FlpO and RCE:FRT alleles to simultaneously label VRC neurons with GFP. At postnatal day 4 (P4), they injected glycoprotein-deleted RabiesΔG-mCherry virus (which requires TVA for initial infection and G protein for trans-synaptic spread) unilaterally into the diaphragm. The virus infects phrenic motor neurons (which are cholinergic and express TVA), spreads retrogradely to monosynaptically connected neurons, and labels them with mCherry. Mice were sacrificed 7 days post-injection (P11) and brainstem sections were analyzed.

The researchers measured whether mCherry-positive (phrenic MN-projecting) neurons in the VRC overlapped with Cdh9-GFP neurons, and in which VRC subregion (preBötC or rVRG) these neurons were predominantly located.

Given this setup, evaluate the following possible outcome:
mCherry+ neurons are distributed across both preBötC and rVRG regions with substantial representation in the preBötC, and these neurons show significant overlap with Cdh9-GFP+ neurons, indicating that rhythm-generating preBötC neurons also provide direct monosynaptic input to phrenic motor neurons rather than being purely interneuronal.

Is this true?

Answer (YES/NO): NO